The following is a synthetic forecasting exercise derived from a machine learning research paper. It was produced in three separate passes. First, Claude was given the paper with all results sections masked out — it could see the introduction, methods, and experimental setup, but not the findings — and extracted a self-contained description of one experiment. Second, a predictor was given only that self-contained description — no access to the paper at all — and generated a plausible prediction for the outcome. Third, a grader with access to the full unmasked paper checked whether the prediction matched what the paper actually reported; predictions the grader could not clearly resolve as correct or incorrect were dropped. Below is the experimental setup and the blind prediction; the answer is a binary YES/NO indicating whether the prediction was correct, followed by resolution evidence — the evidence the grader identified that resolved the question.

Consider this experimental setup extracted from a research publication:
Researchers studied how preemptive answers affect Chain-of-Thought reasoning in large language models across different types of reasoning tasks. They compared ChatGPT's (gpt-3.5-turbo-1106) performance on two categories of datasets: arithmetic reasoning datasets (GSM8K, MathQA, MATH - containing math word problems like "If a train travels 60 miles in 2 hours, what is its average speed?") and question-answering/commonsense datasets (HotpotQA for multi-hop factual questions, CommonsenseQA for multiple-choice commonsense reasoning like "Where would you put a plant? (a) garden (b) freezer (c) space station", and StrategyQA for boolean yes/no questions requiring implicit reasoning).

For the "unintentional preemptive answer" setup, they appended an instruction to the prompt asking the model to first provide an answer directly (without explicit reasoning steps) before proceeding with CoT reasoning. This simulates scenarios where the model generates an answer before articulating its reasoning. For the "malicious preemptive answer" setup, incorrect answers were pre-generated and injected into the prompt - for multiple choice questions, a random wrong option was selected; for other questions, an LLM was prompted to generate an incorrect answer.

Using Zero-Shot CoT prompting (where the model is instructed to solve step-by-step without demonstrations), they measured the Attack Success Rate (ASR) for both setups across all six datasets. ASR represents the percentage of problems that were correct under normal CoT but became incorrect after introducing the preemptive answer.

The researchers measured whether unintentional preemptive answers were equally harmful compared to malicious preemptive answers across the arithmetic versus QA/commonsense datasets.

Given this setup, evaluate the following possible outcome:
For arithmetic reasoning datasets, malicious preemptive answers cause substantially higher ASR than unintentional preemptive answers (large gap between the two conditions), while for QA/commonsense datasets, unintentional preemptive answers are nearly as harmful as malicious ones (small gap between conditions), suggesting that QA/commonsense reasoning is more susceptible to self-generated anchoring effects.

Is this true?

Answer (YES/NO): NO